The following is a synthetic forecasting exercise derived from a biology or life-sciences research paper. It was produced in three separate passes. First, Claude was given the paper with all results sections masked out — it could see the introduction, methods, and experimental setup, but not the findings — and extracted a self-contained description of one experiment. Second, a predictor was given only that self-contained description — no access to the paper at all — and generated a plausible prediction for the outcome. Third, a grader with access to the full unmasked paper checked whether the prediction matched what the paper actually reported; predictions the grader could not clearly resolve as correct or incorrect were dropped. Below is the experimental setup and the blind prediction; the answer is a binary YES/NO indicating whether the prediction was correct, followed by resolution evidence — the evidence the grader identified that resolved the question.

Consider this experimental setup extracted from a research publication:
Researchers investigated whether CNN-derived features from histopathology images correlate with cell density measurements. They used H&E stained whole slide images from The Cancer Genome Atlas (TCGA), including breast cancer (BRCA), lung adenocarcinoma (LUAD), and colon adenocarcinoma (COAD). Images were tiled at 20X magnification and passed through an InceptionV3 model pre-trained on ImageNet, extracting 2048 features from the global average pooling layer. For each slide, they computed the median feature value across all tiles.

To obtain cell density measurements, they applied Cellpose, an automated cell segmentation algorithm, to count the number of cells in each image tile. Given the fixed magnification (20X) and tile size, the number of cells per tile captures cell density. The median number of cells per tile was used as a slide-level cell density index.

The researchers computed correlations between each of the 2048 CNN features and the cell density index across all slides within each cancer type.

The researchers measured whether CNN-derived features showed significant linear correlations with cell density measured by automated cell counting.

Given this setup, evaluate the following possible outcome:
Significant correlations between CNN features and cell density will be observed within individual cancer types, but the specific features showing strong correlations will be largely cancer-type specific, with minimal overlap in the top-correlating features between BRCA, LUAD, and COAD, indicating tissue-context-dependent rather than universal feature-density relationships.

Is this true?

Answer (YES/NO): NO